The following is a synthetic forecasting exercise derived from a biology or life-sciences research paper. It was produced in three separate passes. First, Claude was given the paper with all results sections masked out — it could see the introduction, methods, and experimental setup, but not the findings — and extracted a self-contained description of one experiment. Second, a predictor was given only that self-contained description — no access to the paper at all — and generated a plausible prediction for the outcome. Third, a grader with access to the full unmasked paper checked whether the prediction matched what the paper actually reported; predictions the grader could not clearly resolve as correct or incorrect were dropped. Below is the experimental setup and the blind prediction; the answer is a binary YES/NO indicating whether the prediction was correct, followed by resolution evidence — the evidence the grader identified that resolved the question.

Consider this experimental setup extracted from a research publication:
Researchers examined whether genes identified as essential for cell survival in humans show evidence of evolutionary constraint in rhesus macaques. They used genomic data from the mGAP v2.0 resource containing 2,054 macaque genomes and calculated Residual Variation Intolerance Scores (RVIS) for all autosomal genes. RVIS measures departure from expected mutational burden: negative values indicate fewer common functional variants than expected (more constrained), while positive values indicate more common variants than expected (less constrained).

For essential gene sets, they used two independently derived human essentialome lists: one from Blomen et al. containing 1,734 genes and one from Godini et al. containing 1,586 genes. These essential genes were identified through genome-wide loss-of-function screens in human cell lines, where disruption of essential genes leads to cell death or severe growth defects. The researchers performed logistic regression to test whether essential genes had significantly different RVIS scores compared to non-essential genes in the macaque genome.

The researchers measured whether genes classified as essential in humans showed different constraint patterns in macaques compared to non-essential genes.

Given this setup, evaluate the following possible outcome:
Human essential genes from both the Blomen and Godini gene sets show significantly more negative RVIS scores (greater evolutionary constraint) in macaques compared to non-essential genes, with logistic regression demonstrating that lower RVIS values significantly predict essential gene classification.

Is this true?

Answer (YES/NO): YES